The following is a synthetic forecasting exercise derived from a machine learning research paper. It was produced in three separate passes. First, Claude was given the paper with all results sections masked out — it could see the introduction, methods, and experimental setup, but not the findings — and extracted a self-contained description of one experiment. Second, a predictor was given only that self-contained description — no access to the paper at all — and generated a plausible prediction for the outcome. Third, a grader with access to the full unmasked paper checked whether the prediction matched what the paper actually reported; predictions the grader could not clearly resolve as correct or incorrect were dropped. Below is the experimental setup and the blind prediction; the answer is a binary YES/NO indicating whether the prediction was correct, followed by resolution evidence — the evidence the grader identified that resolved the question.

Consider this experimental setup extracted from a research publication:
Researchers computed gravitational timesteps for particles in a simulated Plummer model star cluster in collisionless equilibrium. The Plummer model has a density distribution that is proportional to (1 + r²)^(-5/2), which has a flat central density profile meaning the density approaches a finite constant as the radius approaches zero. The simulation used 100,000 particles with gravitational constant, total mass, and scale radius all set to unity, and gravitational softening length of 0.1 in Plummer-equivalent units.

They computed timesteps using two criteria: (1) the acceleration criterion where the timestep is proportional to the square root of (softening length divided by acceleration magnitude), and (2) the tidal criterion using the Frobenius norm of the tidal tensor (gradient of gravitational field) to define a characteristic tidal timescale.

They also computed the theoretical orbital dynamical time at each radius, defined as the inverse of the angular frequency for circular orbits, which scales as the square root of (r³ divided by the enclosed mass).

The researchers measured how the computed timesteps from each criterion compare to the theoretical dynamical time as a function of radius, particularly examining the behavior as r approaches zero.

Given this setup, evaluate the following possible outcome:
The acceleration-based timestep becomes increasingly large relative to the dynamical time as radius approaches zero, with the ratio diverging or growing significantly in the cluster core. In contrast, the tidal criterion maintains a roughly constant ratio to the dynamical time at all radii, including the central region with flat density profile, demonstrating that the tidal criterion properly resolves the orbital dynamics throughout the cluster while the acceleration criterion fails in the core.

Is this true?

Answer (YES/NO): YES